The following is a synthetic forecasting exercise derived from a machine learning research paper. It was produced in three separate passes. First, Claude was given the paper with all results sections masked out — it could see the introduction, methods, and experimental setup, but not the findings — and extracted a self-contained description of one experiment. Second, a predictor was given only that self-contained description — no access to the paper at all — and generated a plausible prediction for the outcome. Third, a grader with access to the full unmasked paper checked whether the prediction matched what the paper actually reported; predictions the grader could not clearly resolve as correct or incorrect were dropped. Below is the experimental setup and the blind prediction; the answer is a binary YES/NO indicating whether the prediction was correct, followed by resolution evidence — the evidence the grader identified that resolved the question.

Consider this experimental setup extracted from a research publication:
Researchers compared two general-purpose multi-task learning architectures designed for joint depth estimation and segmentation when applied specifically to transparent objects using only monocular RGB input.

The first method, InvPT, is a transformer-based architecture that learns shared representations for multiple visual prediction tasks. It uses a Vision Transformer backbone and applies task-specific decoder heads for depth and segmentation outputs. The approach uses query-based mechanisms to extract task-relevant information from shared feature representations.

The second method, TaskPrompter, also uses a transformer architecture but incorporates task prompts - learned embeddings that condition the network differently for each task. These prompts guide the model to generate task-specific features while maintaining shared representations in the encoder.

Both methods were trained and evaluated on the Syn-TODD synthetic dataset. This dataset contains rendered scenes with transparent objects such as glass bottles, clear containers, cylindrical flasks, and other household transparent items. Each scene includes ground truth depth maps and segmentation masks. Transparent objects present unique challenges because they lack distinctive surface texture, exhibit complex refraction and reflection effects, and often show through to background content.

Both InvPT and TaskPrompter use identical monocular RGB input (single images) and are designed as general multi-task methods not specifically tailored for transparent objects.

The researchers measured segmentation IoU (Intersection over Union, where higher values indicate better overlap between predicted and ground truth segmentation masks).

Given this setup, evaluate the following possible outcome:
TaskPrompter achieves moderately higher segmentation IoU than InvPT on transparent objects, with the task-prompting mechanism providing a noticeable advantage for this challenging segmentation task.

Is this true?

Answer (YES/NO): NO